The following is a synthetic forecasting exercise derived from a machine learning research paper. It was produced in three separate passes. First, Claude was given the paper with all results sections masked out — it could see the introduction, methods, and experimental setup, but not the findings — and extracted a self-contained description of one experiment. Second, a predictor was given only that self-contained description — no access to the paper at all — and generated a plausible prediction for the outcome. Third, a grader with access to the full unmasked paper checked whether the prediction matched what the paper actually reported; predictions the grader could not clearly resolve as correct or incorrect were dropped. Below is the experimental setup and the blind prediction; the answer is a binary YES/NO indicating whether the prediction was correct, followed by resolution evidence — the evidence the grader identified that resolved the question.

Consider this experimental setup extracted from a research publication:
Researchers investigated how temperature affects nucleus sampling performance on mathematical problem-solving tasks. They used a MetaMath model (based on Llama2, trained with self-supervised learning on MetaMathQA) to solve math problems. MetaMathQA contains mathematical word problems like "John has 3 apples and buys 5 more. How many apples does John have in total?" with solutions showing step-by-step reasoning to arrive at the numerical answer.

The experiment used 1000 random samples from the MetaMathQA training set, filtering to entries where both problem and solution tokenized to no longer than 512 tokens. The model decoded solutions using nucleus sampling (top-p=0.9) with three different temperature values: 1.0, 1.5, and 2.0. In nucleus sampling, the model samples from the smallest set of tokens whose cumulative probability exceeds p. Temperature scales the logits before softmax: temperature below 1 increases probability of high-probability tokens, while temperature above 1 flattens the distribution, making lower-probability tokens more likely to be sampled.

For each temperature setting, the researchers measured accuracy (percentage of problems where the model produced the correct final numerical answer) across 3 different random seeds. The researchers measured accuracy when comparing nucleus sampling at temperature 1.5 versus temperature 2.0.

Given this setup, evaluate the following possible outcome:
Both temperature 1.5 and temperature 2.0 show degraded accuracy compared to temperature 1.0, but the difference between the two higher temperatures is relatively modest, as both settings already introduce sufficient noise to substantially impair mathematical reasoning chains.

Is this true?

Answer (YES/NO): NO